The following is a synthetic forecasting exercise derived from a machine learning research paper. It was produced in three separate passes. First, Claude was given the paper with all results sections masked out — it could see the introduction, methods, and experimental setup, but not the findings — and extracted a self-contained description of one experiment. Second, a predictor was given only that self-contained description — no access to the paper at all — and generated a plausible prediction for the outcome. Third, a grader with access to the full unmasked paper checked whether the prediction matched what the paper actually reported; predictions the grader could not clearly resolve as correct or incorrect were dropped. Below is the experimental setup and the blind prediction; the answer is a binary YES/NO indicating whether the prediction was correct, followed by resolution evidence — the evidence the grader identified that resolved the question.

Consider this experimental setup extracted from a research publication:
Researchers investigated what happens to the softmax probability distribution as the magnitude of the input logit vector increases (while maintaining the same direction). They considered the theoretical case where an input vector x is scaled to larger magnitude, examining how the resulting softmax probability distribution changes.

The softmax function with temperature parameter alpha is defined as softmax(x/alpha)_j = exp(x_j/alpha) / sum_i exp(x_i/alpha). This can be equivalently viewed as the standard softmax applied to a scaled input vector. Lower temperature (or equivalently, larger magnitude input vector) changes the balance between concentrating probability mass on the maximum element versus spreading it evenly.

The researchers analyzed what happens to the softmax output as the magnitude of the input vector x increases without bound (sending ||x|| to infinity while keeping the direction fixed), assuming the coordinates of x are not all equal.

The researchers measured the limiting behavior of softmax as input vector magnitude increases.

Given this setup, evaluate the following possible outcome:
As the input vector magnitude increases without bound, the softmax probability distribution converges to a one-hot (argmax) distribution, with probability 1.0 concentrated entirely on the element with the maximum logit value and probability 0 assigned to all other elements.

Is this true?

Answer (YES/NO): YES